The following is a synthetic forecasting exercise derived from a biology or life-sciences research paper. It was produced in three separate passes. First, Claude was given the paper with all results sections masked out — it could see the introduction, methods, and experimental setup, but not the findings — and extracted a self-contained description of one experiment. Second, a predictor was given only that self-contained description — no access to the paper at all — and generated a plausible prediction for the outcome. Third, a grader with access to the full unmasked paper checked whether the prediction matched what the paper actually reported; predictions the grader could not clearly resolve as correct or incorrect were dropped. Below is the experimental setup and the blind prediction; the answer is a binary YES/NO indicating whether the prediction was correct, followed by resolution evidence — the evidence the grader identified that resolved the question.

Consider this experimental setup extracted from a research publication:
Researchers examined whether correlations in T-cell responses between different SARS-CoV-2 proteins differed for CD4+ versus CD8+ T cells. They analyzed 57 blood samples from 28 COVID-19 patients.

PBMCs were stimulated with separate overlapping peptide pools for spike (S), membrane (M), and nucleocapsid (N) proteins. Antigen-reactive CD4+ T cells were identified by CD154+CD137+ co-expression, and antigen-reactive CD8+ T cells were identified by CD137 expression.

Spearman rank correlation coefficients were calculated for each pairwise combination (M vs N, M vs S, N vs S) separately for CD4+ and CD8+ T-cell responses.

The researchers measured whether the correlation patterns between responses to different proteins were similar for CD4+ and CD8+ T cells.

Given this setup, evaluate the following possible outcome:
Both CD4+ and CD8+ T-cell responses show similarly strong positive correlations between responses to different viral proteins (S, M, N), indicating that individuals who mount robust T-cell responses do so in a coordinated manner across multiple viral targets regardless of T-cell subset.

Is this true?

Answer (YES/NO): YES